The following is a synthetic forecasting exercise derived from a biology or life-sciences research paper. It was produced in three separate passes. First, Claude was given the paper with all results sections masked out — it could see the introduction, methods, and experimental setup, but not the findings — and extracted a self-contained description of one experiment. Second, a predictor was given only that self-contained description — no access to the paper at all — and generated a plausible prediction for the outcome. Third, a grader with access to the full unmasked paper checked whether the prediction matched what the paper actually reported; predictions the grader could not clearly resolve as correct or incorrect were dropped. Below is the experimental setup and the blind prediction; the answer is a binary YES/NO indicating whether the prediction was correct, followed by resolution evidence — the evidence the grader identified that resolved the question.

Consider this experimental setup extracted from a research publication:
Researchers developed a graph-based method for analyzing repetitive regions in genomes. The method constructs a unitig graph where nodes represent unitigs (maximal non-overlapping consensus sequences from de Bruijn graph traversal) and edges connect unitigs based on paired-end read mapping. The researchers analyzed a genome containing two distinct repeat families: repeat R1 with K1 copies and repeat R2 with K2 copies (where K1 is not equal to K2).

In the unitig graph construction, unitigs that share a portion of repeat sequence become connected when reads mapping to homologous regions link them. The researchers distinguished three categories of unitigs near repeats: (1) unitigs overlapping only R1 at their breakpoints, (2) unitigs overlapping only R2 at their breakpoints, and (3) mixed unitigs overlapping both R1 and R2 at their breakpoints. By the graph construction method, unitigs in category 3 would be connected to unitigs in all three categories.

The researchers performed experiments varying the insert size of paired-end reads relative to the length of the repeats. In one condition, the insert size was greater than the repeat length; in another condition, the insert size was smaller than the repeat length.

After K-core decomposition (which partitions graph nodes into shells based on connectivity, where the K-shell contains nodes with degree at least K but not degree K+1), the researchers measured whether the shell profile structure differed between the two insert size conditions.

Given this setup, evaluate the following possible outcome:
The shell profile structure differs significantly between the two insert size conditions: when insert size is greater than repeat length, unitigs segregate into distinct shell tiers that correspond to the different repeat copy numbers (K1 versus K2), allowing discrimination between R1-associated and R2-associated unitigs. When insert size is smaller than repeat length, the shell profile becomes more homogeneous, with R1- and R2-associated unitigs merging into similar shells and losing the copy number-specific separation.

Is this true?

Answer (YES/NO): NO